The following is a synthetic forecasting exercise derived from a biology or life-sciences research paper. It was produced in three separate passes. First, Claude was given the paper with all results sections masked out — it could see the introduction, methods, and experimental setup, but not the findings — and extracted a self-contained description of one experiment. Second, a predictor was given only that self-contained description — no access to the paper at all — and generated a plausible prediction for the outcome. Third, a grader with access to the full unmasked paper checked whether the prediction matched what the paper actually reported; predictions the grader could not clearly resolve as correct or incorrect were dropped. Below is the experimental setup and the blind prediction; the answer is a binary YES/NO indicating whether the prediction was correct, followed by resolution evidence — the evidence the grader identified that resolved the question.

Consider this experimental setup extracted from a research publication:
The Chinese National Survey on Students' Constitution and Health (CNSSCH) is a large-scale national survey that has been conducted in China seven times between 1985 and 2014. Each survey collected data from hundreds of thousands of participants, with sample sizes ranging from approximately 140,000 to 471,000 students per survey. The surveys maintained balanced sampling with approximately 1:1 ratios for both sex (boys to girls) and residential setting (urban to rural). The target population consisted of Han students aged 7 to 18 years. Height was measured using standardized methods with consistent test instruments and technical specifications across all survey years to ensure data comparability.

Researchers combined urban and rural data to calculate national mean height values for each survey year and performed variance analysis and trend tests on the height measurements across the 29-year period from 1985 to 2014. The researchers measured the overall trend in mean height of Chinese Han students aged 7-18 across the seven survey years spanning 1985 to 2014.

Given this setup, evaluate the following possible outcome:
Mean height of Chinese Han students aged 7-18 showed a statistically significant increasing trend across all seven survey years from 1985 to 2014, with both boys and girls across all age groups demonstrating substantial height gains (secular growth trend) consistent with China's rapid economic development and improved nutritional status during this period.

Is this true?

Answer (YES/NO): NO